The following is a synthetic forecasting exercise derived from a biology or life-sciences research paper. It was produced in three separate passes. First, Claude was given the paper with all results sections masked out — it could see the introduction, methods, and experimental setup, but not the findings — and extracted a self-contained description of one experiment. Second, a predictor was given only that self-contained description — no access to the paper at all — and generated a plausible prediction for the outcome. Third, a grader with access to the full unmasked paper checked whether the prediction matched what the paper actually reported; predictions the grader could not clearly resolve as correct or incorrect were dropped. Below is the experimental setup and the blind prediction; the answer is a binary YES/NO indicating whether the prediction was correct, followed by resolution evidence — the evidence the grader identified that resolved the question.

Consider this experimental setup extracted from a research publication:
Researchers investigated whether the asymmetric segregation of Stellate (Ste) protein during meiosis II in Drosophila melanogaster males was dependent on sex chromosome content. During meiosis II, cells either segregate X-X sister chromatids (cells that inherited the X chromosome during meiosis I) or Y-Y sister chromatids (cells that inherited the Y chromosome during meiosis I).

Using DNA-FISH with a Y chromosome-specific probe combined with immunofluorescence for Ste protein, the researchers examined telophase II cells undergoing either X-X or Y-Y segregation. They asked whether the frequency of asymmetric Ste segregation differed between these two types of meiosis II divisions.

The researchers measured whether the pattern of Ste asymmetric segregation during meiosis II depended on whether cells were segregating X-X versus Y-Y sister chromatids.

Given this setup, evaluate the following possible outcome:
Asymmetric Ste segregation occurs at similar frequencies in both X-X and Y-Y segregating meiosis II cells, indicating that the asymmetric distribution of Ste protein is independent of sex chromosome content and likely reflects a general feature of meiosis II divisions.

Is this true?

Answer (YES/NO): YES